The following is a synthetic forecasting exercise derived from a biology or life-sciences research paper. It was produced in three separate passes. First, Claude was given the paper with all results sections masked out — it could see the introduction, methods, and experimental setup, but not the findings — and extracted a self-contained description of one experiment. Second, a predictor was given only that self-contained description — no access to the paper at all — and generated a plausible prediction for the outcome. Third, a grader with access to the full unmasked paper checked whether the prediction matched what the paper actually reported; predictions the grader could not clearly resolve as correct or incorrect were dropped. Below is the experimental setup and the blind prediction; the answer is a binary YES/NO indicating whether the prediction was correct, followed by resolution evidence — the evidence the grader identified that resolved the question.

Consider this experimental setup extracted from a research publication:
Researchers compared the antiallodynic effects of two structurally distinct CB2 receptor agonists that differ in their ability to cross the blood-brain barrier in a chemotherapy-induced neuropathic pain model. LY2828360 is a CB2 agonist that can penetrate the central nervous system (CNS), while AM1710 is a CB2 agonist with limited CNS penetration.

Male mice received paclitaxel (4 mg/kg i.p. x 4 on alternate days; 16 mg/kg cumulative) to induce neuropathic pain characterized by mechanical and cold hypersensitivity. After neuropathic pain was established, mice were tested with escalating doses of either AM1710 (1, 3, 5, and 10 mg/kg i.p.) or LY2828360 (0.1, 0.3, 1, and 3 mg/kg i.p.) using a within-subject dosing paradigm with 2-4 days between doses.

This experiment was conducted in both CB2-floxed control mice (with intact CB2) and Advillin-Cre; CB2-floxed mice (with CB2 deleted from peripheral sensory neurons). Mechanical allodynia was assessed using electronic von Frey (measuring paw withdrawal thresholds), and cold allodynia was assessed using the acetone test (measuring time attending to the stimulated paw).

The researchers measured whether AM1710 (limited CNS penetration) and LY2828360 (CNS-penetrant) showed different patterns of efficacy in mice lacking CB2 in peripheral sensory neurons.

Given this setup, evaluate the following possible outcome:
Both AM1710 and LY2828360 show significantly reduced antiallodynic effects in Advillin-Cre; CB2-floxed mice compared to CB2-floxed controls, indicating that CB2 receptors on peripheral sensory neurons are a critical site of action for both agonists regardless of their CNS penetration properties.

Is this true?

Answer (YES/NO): YES